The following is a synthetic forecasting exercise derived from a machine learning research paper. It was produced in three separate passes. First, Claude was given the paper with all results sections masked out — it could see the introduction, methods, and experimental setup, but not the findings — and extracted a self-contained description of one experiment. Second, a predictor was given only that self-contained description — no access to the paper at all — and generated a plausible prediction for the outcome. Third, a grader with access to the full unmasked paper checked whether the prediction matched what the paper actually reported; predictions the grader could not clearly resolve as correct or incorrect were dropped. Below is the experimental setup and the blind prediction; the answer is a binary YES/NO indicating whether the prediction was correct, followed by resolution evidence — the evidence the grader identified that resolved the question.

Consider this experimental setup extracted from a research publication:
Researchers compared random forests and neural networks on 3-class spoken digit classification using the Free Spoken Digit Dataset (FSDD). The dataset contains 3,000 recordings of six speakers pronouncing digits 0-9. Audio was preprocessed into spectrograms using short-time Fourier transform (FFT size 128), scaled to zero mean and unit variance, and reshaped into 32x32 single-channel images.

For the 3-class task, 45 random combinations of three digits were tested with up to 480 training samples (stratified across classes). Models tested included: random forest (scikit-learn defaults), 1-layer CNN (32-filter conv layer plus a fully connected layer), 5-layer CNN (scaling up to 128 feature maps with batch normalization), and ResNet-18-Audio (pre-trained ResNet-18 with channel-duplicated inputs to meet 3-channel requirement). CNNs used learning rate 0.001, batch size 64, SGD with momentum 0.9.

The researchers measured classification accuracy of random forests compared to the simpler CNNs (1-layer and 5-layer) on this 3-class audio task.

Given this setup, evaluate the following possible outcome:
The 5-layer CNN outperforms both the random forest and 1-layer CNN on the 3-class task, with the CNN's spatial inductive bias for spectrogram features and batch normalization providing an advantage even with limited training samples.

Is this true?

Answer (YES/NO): NO